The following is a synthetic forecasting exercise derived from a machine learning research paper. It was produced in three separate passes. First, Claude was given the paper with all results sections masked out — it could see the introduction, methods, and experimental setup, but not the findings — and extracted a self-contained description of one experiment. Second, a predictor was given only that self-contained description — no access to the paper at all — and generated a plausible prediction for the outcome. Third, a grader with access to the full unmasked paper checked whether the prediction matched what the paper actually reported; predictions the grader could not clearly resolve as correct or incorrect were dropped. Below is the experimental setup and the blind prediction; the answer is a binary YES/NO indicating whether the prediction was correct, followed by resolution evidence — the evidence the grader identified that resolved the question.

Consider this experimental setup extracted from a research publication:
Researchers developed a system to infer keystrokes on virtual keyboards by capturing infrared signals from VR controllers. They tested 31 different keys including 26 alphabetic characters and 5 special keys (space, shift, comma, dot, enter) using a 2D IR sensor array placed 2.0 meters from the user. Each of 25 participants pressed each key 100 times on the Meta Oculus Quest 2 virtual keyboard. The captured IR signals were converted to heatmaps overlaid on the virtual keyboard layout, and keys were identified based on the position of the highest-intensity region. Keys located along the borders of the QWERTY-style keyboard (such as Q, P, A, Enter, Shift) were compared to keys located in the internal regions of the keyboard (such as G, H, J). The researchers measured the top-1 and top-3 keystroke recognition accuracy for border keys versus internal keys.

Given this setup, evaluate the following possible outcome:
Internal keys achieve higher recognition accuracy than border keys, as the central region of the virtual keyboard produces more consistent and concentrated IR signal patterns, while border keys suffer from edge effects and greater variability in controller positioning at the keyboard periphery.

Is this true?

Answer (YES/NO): NO